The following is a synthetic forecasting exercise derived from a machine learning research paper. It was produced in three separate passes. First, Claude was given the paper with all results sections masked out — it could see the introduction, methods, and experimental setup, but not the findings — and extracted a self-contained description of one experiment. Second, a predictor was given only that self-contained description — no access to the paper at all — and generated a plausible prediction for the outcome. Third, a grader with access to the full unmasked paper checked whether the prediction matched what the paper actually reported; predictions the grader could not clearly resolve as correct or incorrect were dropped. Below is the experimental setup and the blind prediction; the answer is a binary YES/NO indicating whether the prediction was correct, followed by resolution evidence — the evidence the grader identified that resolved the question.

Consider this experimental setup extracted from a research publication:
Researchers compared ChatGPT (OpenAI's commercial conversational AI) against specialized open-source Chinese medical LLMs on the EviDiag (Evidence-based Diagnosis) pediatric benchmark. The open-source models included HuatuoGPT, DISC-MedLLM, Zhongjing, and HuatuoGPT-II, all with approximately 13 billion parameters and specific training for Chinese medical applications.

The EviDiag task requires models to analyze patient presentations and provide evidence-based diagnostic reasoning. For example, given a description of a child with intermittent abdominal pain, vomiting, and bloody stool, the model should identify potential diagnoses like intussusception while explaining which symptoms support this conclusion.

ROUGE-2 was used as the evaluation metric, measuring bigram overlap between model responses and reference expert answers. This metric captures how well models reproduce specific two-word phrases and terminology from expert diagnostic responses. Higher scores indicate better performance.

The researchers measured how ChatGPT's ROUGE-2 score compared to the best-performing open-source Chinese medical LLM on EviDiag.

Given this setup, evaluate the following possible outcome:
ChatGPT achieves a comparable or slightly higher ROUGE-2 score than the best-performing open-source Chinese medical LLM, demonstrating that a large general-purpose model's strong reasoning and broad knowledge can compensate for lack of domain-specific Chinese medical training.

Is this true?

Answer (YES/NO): NO